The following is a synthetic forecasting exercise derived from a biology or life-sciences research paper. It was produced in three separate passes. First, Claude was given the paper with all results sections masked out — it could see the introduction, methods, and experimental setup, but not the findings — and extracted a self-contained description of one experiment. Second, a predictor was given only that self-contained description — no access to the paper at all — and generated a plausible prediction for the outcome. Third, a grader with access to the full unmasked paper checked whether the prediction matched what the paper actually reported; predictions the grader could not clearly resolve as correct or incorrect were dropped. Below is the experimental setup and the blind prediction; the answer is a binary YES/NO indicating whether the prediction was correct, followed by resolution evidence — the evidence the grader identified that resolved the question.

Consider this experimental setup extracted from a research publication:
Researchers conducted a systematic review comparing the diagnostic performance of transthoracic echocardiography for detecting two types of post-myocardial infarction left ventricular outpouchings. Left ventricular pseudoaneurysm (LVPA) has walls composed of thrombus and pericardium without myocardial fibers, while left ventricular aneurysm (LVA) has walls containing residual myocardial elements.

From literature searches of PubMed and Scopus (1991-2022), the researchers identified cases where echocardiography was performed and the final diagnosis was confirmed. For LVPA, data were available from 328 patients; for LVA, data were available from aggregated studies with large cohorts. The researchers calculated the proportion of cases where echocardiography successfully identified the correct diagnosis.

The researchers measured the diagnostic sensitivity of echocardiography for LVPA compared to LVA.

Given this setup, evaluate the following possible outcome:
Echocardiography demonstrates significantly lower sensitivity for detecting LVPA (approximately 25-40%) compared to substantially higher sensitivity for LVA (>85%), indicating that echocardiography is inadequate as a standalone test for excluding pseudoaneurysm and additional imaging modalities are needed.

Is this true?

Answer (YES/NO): NO